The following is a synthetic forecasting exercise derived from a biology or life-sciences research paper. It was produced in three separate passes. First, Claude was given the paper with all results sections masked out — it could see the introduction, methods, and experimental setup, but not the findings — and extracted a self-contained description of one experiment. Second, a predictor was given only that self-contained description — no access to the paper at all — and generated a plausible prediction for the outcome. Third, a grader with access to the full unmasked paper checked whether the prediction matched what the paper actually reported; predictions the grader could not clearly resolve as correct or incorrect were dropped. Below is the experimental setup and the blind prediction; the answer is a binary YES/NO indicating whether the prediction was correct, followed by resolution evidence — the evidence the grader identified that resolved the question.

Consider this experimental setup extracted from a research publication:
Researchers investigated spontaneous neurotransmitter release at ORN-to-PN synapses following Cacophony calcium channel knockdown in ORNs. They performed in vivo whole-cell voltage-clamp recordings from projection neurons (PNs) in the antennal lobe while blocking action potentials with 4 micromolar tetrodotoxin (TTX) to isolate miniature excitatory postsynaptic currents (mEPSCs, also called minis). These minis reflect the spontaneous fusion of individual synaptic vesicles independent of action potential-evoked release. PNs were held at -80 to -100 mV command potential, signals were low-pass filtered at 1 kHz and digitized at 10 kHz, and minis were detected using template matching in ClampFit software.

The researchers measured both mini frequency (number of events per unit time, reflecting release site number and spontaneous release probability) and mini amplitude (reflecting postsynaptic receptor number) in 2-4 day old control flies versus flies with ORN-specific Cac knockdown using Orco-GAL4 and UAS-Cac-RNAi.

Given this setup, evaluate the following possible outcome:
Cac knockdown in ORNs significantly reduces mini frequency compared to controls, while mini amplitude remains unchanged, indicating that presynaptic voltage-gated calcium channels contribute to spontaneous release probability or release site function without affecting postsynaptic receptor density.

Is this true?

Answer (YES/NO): NO